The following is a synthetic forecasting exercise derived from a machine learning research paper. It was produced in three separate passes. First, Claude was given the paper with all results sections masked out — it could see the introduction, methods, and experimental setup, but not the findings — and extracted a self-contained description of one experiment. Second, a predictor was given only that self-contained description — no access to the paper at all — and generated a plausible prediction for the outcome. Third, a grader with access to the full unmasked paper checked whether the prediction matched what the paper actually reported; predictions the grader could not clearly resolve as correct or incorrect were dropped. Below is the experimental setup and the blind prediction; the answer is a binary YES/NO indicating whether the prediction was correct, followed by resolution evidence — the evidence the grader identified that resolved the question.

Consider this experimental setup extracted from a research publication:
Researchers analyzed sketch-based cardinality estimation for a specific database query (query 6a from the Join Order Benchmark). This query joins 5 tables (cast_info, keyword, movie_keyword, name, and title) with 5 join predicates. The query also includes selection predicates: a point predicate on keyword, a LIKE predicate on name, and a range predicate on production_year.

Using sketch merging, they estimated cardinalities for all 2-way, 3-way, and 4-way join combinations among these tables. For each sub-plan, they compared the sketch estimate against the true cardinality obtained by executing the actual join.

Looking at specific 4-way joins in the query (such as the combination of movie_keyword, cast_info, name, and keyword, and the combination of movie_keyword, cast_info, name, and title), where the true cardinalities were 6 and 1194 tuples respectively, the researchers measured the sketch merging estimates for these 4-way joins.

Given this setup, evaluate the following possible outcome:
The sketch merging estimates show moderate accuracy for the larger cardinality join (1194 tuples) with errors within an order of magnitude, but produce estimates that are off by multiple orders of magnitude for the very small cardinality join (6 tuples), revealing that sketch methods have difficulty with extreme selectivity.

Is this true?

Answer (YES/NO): NO